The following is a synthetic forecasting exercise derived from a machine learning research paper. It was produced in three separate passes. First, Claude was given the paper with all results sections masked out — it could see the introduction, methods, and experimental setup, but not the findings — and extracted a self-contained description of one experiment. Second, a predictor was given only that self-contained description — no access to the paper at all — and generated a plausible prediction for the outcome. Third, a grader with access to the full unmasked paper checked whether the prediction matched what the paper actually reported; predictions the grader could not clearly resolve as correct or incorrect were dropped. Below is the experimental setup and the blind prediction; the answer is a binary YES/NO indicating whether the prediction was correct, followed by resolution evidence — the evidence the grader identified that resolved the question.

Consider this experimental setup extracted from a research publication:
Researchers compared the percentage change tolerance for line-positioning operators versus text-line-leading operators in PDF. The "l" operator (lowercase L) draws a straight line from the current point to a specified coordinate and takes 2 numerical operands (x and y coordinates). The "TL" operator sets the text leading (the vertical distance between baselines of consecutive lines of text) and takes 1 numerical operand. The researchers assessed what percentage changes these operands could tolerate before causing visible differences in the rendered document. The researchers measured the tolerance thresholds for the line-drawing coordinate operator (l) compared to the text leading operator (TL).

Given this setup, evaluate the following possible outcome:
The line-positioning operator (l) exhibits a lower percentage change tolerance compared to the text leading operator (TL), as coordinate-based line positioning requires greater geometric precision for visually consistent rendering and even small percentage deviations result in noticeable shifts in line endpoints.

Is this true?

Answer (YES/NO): YES